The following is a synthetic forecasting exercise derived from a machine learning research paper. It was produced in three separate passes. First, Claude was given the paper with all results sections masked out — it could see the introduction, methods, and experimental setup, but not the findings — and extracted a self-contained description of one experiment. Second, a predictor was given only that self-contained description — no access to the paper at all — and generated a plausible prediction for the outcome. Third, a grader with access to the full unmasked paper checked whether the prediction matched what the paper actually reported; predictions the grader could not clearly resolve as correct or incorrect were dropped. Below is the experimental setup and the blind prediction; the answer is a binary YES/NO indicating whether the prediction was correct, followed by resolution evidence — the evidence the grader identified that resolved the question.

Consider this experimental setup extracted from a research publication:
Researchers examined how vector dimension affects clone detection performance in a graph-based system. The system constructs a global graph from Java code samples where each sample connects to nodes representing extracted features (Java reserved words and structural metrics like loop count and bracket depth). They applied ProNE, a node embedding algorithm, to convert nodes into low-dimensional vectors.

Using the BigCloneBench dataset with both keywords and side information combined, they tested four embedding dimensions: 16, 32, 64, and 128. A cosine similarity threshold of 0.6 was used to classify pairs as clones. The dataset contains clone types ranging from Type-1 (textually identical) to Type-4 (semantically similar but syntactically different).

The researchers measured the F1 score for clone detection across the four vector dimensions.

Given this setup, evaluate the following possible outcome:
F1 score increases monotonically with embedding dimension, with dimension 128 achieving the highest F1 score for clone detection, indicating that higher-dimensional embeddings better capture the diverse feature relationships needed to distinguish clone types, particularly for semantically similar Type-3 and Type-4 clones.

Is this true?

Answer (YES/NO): NO